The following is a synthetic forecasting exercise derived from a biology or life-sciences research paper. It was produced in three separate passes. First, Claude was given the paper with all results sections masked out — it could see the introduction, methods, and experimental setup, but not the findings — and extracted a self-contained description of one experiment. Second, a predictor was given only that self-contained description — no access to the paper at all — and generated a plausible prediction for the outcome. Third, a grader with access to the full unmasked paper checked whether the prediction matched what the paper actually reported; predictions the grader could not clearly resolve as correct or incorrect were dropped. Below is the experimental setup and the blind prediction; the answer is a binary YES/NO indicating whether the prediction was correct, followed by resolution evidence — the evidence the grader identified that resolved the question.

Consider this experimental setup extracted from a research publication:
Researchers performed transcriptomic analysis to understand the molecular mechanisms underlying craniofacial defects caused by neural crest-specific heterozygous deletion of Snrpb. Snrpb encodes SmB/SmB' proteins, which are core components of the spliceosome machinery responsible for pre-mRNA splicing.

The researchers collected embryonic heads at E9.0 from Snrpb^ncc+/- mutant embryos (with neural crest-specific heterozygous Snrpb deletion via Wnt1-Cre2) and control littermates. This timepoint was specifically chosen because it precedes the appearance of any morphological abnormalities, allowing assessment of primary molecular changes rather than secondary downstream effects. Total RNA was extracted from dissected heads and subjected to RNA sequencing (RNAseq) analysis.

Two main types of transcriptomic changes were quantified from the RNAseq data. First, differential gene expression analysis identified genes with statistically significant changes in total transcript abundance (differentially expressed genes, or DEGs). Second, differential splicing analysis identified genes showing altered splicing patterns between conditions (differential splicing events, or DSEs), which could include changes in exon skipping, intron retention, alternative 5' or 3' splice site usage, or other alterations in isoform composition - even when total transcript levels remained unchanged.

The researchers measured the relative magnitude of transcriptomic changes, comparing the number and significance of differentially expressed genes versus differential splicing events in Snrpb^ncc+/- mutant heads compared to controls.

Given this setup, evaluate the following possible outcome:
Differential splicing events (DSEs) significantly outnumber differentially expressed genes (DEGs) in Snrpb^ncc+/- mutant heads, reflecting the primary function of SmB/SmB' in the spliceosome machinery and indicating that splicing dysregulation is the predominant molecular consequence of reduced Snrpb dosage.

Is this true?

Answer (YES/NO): YES